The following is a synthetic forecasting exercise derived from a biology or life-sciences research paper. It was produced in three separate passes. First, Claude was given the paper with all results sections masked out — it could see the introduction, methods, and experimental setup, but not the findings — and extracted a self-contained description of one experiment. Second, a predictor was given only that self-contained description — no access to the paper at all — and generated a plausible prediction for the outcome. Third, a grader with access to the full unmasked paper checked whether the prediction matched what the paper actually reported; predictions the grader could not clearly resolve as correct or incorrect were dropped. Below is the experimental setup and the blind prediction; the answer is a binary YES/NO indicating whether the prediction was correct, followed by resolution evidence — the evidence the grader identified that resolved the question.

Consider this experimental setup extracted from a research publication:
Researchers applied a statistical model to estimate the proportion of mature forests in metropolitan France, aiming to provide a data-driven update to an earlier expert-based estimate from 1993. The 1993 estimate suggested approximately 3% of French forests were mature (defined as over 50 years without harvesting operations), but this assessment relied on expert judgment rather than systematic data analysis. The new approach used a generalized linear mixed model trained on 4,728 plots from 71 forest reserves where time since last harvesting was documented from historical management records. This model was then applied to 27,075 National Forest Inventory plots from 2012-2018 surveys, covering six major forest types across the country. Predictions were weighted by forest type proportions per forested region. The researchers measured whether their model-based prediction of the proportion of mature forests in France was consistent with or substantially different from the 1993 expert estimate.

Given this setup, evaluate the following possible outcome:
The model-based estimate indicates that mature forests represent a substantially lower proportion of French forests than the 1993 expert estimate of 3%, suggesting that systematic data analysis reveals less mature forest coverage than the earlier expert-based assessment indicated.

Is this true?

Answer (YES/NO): NO